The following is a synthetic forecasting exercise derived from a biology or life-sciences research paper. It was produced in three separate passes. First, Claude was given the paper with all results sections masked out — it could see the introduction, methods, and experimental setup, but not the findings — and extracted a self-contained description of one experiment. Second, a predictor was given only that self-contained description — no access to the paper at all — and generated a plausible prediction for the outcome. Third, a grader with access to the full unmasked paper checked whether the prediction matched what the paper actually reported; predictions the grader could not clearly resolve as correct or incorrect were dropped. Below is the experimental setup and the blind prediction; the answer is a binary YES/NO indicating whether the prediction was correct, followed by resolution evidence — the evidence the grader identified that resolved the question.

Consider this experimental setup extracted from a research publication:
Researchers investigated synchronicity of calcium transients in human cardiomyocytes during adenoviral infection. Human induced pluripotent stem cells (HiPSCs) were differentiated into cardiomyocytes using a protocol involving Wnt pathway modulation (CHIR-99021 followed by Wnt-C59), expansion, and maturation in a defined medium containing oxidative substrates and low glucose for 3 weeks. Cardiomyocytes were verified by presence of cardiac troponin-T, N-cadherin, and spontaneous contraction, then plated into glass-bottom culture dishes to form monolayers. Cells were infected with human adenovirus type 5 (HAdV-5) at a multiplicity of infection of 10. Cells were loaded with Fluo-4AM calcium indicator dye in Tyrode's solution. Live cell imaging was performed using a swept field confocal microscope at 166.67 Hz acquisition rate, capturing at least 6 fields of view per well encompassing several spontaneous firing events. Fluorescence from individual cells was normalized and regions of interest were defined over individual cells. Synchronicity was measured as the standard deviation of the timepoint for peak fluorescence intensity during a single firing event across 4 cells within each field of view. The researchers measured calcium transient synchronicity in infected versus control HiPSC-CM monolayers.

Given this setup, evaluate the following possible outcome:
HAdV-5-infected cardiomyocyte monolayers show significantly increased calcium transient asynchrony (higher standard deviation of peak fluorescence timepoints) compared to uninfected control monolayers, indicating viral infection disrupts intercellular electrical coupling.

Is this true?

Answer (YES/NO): YES